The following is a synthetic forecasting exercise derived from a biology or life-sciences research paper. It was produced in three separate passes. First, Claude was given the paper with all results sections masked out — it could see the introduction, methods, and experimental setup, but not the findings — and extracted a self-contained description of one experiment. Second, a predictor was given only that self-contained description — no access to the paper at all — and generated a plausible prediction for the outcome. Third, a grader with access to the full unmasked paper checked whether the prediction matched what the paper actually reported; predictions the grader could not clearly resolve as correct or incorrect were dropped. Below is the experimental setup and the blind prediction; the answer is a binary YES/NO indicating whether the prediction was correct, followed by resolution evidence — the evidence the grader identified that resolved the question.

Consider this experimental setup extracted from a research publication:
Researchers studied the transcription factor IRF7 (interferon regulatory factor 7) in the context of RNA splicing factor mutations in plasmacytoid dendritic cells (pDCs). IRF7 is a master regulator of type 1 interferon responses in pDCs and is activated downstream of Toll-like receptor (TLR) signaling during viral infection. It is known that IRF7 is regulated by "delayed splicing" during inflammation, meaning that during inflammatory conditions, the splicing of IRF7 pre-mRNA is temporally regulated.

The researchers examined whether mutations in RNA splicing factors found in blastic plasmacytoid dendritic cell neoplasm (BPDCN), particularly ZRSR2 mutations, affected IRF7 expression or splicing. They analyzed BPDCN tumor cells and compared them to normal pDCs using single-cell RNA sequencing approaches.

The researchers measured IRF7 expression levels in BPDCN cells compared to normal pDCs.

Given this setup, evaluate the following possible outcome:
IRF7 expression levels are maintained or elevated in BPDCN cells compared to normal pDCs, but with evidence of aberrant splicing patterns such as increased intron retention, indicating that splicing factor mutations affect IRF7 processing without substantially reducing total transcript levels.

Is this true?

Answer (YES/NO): NO